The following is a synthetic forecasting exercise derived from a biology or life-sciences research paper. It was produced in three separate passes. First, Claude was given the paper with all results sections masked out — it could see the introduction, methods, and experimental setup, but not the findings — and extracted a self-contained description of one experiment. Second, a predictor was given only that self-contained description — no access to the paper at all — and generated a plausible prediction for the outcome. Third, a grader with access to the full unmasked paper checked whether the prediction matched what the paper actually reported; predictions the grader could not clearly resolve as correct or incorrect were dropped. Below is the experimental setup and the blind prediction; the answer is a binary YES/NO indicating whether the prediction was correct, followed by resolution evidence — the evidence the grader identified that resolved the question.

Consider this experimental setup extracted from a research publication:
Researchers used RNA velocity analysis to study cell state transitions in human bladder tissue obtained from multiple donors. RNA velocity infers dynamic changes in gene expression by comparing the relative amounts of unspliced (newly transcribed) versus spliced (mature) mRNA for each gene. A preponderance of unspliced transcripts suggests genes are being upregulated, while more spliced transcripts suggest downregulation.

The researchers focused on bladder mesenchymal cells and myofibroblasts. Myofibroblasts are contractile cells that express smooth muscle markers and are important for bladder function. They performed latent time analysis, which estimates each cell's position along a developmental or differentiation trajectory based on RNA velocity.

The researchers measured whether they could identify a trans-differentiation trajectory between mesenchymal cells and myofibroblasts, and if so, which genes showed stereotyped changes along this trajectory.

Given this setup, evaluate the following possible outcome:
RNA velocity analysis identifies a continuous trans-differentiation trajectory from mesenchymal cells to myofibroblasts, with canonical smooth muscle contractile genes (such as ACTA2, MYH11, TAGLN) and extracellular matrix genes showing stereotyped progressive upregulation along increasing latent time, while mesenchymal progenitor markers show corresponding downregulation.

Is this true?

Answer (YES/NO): NO